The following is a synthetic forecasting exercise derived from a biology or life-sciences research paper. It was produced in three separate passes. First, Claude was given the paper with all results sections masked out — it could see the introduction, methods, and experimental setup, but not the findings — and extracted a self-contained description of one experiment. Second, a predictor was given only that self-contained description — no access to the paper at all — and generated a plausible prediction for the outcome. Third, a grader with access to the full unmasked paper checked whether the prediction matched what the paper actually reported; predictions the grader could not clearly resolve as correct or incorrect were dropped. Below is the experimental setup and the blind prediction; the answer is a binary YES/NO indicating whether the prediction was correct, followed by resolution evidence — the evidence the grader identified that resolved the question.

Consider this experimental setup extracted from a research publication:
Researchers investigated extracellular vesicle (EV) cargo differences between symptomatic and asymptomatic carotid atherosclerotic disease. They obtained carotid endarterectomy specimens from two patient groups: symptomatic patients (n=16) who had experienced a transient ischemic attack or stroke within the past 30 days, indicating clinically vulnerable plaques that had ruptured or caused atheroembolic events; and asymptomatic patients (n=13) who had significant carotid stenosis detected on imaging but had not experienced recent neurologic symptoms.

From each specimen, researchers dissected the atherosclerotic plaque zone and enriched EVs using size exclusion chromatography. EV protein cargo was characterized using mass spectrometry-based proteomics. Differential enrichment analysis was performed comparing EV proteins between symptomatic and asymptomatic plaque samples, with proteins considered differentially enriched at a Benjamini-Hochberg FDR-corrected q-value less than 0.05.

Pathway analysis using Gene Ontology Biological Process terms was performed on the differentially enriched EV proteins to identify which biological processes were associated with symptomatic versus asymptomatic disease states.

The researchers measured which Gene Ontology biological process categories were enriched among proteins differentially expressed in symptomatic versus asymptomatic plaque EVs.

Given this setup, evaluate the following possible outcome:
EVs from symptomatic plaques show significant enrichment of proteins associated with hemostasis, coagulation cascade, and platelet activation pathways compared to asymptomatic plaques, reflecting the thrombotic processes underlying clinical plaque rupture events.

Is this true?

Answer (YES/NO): NO